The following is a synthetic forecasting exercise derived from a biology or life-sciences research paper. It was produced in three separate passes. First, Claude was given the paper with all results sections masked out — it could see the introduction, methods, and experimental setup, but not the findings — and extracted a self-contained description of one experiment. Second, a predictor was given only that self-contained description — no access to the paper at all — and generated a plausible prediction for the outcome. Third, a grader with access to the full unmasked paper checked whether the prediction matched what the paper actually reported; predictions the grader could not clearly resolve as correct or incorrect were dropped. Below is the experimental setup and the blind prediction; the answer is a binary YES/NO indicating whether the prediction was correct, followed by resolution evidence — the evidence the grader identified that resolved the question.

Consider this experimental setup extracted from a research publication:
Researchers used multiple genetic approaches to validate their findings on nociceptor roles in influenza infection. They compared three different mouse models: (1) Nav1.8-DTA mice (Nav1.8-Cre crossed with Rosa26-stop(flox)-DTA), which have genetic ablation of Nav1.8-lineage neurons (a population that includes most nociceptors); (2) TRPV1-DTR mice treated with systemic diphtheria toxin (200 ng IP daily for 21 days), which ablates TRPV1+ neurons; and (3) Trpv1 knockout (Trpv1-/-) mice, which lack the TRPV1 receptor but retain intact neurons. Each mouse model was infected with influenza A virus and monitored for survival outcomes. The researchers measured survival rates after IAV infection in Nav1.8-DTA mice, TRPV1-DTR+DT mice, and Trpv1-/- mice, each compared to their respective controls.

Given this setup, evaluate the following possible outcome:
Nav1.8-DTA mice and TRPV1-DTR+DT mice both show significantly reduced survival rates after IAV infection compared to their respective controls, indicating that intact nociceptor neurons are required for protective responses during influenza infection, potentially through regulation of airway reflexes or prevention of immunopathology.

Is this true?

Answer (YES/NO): YES